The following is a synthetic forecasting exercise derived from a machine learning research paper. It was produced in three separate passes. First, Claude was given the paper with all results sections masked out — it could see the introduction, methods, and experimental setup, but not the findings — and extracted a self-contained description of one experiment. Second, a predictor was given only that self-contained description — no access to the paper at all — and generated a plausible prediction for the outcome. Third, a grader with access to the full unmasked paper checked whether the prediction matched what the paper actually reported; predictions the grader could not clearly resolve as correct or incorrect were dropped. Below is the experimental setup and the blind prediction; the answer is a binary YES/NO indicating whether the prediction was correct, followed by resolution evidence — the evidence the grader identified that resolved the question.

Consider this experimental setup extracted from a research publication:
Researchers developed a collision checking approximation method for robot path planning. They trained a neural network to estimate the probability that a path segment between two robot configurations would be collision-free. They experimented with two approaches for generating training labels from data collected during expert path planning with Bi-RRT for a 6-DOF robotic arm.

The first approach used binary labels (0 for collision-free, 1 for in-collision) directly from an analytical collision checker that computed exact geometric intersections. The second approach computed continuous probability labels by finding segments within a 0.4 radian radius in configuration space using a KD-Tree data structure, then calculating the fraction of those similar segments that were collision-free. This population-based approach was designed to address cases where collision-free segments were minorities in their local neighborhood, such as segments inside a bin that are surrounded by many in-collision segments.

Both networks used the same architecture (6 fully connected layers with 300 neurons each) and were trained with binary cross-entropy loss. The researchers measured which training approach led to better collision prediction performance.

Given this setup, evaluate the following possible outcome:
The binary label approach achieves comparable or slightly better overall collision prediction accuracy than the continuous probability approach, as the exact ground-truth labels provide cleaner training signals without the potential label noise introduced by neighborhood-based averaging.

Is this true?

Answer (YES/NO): NO